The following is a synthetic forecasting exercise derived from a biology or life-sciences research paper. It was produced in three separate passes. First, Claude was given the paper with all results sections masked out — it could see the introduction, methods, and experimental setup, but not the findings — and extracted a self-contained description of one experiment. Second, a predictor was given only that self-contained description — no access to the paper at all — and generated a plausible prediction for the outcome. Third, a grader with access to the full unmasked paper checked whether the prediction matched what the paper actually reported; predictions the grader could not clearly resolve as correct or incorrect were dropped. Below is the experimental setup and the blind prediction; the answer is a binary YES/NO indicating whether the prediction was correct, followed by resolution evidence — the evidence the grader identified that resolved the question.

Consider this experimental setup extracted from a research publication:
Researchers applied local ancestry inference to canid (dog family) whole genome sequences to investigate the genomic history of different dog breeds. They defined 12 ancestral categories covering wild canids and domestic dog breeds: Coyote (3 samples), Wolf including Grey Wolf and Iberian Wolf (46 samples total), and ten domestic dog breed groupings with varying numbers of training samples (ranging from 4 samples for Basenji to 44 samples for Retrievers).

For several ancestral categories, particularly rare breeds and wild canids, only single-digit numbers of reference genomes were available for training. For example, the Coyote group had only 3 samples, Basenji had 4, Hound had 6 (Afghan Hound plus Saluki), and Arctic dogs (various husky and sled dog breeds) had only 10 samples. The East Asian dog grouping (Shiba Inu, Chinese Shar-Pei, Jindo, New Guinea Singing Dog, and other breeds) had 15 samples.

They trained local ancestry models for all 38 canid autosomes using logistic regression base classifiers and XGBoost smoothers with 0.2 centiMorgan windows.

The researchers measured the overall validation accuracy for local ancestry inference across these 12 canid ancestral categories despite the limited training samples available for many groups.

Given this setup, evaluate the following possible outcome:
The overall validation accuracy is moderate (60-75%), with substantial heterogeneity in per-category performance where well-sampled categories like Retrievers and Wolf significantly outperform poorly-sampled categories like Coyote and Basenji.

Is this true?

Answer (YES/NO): NO